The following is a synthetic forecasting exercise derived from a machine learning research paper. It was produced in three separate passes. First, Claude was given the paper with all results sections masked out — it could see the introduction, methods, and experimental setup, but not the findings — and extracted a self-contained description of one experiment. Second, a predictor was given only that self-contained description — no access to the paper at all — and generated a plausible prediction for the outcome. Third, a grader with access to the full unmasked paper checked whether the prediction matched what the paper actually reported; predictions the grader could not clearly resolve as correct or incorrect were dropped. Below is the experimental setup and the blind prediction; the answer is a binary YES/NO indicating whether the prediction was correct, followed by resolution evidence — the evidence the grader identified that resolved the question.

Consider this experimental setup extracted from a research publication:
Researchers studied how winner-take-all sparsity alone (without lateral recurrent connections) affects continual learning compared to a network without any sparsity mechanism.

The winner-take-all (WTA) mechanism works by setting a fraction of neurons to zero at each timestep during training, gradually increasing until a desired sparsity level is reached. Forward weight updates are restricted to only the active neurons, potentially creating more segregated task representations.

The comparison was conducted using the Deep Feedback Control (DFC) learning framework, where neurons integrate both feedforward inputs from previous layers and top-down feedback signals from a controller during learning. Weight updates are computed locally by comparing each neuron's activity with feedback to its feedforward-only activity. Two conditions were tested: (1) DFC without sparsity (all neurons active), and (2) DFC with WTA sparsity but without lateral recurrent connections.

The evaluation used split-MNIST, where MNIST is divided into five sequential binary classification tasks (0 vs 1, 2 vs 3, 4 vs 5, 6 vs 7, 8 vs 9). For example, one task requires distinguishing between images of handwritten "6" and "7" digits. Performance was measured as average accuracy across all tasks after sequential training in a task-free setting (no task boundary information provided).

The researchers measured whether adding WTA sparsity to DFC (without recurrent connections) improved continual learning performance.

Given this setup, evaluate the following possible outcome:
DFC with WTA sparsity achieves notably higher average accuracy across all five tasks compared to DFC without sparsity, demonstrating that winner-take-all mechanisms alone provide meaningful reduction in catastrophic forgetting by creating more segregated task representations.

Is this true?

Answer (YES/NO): NO